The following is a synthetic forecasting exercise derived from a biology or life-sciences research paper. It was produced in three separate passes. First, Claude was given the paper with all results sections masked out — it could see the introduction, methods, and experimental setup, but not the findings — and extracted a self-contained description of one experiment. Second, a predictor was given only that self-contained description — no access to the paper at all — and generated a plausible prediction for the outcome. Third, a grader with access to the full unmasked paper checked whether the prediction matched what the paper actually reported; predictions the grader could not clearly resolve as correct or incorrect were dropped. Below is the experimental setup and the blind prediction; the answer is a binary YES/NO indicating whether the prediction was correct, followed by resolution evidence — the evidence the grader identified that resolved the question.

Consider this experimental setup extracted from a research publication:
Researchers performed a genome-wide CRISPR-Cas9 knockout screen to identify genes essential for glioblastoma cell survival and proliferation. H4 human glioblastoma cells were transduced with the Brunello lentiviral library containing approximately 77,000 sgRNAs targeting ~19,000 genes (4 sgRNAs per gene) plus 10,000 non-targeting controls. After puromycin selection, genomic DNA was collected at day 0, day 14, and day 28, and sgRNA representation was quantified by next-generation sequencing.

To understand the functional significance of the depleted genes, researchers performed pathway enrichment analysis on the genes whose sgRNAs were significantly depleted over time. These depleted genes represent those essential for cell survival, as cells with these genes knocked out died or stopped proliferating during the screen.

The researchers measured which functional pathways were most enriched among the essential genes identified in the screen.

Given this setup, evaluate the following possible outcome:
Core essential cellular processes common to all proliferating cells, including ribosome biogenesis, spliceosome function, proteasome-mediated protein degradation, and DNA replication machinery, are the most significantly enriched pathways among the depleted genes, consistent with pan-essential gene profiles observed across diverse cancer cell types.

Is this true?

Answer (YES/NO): NO